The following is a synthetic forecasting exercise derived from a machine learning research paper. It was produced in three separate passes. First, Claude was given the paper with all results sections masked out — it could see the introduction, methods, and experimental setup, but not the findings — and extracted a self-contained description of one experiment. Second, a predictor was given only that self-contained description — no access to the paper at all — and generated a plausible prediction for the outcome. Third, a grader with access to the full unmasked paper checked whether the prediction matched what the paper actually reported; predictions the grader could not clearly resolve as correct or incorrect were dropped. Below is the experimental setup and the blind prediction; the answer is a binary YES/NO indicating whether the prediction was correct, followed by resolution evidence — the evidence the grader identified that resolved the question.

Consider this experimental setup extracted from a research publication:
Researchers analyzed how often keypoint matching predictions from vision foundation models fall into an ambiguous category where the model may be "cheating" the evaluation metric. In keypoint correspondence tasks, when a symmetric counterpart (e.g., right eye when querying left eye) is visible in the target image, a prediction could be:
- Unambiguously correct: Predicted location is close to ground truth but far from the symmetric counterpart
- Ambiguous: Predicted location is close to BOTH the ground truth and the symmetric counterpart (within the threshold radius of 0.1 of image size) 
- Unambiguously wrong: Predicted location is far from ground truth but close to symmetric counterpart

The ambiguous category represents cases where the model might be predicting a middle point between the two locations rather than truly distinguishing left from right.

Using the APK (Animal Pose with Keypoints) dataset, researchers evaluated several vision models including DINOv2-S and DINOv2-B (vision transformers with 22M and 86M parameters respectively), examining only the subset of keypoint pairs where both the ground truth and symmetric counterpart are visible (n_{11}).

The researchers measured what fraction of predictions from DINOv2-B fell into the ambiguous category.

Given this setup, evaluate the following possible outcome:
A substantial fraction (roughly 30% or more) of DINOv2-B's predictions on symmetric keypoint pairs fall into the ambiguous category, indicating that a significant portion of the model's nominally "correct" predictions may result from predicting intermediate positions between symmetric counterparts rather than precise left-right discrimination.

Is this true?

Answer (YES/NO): YES